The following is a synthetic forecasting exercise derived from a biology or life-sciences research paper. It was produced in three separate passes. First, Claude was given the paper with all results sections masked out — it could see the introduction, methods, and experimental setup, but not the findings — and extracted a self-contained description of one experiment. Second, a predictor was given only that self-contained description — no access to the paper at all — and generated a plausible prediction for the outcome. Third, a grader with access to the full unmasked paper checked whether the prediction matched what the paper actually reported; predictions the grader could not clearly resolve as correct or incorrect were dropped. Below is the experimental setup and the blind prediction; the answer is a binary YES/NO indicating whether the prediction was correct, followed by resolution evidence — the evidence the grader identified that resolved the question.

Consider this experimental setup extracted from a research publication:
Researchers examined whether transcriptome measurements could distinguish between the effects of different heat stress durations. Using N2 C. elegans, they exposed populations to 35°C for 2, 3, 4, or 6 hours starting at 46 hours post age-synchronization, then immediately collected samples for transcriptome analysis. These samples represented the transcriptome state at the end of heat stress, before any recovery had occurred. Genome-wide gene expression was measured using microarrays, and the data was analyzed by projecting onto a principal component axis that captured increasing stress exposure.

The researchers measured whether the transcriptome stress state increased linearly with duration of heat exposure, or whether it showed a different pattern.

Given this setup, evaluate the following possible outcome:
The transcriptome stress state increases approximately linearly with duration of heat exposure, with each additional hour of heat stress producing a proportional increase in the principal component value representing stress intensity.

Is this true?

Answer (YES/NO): NO